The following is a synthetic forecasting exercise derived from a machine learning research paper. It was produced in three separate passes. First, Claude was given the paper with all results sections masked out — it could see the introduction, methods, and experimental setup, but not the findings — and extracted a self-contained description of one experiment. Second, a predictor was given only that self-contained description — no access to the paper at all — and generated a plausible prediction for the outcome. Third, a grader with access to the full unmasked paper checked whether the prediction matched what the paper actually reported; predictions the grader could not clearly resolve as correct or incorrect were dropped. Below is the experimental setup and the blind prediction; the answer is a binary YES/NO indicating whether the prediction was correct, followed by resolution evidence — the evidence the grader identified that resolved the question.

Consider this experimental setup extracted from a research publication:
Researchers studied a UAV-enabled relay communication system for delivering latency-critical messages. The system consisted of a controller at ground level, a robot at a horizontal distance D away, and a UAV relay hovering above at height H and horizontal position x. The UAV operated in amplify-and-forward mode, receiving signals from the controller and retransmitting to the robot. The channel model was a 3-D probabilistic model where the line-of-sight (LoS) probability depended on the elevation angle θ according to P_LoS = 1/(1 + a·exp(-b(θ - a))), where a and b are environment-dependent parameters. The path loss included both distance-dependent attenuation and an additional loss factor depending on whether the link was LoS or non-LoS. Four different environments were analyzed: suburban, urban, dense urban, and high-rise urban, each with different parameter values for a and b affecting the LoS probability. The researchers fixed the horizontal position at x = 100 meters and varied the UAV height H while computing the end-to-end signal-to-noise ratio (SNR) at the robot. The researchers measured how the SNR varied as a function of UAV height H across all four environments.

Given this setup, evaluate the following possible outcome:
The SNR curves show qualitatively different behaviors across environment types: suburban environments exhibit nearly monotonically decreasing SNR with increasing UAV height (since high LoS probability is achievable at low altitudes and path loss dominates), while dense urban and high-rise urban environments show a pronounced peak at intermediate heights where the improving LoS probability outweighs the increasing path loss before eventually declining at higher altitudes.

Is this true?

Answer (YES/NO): NO